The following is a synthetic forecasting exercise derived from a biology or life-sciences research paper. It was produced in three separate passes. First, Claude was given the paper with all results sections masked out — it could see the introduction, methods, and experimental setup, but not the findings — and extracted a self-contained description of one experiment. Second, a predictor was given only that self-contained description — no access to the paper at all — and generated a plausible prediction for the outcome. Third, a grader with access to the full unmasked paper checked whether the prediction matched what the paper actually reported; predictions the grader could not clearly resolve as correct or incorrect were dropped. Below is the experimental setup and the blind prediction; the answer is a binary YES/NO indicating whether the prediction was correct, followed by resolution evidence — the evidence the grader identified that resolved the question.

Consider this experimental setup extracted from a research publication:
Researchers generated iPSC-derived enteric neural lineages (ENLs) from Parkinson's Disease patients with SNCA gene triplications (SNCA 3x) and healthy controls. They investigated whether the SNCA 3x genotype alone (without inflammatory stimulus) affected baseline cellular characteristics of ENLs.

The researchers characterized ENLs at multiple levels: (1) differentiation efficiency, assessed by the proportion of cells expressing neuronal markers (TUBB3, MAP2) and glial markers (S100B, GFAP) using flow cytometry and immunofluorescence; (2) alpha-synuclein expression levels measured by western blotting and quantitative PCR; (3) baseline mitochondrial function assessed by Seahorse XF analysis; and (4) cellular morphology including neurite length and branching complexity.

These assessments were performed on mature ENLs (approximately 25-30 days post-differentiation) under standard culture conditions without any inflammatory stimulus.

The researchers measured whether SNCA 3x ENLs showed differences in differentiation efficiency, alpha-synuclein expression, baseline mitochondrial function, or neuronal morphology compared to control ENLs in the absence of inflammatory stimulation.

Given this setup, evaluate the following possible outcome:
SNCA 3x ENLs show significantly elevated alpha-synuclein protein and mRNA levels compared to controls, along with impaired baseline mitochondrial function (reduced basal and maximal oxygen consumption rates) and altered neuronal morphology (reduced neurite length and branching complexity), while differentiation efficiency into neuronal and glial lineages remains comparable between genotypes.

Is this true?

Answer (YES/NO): NO